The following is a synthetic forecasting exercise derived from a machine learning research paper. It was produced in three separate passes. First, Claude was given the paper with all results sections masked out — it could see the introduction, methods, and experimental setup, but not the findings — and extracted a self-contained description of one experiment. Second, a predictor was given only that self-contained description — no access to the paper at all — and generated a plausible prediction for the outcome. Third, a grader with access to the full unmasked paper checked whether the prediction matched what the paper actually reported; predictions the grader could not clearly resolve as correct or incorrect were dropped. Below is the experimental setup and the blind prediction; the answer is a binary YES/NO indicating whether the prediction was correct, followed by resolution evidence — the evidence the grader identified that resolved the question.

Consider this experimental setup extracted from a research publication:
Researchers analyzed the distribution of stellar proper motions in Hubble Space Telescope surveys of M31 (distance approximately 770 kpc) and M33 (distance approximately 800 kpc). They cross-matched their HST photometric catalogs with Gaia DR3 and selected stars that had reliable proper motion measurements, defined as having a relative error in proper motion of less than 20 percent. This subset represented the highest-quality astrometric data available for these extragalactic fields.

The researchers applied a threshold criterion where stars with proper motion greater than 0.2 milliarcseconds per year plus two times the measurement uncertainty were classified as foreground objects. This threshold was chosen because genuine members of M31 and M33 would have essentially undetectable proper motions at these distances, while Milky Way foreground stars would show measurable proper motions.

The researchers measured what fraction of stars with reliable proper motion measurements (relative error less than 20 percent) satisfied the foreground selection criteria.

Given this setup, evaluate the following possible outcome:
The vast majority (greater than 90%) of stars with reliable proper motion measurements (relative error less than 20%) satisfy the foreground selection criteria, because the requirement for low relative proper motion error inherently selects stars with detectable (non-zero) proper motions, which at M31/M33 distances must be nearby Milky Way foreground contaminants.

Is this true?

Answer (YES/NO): YES